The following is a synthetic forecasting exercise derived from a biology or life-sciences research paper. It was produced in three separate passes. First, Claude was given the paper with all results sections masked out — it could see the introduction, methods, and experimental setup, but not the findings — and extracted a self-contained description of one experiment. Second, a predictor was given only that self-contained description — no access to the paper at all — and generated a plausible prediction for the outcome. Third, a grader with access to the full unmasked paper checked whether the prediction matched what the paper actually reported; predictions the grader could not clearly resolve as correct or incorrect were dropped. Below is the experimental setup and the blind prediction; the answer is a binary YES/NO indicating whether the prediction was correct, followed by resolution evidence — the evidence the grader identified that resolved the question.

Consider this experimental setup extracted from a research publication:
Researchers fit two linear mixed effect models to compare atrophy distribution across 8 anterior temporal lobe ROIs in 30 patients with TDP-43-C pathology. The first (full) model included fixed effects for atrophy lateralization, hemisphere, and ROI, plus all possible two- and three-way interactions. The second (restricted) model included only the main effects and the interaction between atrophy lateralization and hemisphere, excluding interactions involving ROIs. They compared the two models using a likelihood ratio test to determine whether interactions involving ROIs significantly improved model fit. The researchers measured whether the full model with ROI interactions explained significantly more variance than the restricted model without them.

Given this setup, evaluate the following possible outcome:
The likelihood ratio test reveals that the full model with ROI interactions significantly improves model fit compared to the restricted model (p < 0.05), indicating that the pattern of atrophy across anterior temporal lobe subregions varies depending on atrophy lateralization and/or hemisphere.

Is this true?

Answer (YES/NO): NO